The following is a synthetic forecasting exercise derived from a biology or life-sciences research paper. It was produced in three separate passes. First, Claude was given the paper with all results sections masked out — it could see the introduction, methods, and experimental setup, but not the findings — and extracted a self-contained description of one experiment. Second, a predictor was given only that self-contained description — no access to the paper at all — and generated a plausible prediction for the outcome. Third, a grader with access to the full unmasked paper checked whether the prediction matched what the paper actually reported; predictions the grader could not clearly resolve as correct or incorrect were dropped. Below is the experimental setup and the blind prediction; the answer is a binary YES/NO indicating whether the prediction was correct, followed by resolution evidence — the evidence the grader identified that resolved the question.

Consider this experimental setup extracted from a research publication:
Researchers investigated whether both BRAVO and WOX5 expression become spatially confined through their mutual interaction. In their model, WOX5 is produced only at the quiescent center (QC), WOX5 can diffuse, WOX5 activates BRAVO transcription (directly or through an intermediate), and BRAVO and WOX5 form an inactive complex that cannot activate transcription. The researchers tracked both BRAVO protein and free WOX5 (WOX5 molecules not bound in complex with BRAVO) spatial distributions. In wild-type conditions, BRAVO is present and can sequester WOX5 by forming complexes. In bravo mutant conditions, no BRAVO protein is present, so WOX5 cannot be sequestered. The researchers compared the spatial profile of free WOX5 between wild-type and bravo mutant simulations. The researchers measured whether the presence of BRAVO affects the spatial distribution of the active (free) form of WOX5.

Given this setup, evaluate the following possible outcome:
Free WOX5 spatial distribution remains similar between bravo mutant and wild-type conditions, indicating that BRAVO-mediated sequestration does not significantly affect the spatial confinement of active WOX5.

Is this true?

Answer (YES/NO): NO